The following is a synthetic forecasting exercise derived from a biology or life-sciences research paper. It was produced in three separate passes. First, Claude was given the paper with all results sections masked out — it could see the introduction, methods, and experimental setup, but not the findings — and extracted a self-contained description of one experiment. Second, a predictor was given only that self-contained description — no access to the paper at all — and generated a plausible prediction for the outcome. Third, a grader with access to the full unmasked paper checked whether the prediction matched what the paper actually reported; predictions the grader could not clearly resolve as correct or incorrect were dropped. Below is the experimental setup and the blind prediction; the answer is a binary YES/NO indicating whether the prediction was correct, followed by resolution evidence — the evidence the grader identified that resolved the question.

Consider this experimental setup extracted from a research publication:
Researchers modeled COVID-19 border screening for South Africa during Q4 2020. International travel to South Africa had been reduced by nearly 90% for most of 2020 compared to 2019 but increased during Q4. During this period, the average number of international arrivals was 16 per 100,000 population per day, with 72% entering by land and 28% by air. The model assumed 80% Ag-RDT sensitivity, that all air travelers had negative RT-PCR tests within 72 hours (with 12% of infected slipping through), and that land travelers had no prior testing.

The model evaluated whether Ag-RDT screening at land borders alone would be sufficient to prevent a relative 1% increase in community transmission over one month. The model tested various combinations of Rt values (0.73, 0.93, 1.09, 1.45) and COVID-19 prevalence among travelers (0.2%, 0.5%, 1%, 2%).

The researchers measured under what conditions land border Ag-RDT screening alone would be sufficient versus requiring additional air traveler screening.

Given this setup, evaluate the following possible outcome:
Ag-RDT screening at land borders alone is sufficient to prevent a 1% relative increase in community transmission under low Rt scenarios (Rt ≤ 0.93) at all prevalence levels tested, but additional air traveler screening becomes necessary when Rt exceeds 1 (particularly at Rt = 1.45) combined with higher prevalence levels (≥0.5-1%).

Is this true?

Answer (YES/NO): NO